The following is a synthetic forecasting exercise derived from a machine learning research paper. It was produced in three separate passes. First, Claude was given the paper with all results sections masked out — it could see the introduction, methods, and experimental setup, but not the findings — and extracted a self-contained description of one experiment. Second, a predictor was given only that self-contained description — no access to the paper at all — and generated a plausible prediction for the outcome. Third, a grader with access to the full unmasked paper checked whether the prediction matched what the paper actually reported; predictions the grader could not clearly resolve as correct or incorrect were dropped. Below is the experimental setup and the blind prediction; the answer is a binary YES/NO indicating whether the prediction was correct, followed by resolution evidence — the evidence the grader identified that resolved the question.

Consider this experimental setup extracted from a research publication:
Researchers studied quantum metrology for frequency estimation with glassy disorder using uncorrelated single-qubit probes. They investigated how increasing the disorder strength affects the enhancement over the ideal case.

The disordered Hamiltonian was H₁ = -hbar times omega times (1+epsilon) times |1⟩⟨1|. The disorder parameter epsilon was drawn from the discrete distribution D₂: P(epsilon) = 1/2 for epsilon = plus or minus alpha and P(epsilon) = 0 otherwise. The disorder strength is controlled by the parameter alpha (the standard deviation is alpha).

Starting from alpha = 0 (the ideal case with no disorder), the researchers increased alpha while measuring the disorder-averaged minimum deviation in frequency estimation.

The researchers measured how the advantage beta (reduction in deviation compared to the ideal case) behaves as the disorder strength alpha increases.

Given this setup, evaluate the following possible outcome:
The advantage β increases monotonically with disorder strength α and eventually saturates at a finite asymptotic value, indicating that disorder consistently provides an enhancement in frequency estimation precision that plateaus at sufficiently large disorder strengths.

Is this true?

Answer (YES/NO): NO